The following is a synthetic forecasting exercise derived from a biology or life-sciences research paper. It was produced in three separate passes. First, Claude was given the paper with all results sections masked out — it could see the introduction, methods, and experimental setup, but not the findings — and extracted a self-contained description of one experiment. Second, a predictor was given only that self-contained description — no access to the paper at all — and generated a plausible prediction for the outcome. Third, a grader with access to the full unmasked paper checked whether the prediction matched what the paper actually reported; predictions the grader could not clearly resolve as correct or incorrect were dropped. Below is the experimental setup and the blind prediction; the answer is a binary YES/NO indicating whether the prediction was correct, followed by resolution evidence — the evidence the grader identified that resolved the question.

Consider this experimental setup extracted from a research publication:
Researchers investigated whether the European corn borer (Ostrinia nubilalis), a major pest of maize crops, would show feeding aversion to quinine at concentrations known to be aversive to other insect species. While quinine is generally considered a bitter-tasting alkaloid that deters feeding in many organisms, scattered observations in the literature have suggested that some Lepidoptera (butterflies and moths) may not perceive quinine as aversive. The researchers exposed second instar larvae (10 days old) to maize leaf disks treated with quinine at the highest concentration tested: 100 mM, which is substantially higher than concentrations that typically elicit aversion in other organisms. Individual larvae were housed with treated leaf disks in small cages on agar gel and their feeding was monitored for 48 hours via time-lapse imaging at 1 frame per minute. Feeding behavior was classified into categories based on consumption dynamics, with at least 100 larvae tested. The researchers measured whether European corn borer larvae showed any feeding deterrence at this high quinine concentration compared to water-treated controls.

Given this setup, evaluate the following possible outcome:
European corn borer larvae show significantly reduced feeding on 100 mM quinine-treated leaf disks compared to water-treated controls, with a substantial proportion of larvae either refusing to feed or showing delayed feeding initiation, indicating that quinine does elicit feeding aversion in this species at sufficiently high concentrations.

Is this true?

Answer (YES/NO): NO